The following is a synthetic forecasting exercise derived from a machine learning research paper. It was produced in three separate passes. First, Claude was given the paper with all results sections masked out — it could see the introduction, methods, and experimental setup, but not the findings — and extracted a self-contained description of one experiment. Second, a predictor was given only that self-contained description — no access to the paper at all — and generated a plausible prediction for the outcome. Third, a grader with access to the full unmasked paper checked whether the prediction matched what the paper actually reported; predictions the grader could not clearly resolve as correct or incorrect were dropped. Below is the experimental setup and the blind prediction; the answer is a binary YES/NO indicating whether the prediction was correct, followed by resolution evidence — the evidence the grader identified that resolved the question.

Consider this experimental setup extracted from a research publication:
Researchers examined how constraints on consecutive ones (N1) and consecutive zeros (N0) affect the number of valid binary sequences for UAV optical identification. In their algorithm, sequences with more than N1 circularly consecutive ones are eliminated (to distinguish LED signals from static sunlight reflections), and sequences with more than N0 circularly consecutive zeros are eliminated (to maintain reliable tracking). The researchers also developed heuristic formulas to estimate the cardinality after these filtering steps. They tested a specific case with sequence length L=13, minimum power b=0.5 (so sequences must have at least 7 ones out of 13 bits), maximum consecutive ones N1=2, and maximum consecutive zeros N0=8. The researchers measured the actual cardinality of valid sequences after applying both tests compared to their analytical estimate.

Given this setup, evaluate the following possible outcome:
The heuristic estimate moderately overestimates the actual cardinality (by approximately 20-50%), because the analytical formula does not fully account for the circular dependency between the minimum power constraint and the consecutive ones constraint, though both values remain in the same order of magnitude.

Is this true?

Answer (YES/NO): NO